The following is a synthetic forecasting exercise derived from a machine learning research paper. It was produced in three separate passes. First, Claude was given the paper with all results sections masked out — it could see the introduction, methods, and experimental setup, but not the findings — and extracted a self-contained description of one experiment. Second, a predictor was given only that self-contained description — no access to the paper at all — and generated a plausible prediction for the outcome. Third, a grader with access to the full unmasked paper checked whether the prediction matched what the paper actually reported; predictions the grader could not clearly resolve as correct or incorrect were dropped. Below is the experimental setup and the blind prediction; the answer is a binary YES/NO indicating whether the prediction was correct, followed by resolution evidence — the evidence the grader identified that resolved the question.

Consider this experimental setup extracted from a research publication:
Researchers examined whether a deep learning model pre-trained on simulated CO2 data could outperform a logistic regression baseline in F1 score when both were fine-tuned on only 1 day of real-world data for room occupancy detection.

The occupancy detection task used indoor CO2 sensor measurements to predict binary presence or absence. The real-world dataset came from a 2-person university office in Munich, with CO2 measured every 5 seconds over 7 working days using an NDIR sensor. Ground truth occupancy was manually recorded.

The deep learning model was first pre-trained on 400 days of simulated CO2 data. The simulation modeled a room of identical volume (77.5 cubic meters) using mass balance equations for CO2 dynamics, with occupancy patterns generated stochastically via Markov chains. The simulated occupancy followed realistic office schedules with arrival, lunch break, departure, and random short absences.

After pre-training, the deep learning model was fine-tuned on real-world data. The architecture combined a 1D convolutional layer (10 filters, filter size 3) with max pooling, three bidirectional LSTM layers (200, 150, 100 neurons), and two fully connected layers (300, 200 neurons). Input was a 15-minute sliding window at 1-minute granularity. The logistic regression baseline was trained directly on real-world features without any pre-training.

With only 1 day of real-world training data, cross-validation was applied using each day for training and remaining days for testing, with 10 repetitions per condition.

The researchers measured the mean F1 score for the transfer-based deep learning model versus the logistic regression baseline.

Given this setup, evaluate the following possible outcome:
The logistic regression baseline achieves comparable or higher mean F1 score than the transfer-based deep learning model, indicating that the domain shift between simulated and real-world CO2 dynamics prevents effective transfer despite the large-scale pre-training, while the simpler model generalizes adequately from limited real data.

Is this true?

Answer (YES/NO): YES